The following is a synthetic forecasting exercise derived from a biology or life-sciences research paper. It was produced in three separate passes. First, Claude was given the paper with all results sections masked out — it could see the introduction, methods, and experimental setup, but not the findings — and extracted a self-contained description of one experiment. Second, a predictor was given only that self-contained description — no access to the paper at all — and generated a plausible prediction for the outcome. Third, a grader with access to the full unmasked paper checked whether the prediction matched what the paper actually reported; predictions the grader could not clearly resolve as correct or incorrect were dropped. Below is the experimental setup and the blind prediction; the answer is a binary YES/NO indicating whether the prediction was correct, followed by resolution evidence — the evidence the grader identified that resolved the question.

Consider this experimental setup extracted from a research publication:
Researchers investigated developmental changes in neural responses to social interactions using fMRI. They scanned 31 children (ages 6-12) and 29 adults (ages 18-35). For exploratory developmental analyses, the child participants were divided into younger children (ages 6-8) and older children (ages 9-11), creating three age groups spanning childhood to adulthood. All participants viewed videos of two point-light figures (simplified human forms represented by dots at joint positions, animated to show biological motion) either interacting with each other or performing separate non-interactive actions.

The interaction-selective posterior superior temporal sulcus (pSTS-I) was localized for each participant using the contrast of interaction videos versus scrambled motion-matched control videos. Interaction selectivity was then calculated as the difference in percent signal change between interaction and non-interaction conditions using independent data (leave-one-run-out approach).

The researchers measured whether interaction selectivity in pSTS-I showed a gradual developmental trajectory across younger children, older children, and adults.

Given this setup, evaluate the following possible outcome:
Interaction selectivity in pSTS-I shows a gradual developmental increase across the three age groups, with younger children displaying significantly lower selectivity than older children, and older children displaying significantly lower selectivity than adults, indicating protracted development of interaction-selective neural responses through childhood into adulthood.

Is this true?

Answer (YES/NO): NO